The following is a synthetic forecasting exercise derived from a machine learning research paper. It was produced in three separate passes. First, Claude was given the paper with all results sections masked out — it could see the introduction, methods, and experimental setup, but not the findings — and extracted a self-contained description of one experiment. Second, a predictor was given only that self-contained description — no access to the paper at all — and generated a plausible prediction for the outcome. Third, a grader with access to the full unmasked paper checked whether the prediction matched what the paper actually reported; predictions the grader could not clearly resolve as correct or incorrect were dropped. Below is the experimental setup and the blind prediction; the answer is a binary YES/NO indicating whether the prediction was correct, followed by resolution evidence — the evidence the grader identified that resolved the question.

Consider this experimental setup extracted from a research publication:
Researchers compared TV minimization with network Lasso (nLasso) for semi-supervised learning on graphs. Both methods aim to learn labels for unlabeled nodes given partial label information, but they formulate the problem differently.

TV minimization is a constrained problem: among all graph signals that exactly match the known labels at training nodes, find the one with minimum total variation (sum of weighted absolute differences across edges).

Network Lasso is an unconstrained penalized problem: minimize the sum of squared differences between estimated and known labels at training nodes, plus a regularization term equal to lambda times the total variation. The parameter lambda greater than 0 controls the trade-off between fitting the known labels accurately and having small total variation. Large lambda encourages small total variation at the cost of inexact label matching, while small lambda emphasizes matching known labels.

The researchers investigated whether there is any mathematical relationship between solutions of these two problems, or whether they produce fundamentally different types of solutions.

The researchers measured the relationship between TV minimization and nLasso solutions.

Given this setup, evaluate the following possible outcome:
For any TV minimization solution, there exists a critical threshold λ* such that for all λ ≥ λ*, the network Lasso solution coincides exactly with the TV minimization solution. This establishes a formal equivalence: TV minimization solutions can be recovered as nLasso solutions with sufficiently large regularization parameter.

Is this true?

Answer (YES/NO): NO